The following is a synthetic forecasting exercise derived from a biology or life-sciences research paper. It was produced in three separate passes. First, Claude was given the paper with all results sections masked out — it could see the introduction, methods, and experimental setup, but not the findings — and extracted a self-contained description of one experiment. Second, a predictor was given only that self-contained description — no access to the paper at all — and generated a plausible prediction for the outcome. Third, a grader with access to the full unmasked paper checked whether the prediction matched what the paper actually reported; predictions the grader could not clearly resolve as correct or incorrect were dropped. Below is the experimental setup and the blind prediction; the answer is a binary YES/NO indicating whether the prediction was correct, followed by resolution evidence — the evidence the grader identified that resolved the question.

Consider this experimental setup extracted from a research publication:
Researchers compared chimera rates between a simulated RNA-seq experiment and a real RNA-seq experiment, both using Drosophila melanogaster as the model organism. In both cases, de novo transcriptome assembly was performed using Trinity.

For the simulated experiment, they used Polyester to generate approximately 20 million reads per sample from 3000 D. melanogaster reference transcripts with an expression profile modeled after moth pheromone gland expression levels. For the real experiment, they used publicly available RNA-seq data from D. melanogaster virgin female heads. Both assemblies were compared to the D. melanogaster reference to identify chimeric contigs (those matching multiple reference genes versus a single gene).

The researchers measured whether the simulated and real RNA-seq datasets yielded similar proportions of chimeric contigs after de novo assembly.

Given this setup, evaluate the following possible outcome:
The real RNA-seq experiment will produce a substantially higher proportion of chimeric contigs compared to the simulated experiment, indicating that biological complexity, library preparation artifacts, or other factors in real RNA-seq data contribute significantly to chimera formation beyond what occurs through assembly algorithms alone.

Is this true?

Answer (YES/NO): NO